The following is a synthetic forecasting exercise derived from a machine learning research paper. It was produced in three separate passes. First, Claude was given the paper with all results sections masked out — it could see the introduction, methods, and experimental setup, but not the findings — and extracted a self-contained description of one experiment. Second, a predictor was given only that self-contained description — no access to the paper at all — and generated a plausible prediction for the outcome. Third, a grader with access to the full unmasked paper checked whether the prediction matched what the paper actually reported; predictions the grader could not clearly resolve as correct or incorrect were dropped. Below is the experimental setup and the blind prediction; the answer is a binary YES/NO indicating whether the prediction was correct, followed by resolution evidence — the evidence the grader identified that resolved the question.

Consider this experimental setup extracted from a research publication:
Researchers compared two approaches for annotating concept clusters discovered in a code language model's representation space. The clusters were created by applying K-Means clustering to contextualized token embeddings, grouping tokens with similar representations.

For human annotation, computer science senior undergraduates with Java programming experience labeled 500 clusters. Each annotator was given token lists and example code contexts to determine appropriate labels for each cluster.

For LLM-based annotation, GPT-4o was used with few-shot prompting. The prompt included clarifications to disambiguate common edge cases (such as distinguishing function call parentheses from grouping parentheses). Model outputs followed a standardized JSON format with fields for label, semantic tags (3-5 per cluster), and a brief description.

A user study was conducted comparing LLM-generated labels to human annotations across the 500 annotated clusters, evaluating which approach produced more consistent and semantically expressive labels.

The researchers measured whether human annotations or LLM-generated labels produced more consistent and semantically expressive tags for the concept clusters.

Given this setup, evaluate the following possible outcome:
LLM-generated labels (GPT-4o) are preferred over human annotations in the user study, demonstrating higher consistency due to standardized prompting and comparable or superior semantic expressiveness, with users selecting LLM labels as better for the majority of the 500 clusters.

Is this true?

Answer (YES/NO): NO